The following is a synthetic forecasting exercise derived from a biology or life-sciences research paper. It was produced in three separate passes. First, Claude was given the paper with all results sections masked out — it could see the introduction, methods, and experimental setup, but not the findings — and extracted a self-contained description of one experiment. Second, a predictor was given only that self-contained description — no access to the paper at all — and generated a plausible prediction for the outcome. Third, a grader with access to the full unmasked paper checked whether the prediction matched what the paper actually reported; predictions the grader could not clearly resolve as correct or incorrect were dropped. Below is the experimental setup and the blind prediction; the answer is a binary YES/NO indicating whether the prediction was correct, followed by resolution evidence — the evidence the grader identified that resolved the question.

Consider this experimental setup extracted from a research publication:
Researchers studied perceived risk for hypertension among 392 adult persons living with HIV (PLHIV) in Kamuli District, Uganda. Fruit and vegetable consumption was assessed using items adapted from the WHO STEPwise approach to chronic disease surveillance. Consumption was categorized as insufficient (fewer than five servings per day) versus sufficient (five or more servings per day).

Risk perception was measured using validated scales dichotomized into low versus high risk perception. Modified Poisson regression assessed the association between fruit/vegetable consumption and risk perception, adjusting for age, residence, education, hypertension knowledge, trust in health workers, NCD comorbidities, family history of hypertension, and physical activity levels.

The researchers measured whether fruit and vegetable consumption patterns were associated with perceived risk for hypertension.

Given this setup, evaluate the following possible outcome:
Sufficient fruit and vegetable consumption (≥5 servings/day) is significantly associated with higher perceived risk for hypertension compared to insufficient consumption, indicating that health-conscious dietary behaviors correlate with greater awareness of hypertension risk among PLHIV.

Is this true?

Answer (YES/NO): NO